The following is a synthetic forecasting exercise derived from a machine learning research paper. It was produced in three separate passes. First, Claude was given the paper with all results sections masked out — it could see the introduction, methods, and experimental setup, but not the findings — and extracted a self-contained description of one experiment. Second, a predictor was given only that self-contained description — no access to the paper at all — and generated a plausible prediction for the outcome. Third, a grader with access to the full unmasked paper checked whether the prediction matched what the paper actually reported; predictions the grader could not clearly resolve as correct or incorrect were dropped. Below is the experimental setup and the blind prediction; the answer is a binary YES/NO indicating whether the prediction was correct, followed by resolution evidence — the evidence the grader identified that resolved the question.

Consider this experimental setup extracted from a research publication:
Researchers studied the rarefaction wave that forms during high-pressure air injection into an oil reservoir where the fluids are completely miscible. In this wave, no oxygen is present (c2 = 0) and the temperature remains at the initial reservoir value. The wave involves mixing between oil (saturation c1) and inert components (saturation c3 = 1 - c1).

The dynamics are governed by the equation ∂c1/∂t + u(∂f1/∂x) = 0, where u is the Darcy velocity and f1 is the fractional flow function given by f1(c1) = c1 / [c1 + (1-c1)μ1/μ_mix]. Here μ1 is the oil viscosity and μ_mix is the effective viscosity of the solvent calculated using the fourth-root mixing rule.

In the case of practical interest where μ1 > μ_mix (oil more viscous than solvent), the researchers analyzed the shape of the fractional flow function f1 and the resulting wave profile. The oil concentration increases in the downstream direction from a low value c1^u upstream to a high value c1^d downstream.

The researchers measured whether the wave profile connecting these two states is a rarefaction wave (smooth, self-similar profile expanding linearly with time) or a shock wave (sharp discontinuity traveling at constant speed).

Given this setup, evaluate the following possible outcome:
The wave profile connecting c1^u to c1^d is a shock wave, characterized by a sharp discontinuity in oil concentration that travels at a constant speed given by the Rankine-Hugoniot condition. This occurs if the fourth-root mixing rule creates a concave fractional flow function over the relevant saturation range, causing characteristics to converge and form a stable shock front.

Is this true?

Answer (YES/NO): NO